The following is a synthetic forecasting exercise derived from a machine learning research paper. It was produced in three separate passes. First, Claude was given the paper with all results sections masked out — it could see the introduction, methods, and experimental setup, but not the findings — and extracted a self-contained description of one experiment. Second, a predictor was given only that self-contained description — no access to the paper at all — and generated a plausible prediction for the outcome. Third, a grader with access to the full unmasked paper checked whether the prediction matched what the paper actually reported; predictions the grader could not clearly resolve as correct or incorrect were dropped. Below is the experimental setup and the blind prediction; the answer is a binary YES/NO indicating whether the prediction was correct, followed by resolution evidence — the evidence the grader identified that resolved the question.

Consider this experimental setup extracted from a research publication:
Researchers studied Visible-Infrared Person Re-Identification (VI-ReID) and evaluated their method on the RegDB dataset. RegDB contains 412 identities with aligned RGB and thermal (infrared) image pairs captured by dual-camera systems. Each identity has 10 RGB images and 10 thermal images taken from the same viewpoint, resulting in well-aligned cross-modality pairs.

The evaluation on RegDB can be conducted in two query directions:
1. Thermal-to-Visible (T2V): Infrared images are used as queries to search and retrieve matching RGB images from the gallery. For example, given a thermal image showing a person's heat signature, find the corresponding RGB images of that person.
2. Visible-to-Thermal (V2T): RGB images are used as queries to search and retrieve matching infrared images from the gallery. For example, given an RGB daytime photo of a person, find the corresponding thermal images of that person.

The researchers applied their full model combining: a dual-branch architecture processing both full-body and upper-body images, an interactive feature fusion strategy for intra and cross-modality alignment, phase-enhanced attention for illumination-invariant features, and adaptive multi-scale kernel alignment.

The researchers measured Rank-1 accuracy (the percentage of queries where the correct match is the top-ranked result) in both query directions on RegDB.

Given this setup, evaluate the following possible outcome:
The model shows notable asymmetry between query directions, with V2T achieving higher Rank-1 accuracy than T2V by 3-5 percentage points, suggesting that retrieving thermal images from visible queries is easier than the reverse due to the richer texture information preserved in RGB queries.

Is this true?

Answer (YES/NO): NO